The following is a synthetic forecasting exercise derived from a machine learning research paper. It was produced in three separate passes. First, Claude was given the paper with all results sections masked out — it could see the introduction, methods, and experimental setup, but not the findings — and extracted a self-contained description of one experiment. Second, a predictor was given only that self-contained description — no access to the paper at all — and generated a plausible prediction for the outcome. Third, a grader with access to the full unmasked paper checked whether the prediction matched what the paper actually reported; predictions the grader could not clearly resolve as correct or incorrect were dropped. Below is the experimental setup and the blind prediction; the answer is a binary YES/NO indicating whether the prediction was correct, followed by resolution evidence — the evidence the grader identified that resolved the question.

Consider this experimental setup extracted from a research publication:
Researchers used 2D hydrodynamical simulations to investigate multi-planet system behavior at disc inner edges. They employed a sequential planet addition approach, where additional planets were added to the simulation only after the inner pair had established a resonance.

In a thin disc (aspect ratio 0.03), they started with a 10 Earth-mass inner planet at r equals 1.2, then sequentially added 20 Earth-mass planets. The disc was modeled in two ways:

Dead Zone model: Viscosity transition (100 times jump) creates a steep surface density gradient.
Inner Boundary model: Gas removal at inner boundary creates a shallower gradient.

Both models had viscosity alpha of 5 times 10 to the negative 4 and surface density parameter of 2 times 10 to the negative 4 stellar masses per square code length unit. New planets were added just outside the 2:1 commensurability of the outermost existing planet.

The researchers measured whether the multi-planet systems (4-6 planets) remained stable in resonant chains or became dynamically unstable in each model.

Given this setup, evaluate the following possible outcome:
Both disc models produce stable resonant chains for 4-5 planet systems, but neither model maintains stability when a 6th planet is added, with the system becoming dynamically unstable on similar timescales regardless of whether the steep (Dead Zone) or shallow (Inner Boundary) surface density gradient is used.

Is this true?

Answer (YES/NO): NO